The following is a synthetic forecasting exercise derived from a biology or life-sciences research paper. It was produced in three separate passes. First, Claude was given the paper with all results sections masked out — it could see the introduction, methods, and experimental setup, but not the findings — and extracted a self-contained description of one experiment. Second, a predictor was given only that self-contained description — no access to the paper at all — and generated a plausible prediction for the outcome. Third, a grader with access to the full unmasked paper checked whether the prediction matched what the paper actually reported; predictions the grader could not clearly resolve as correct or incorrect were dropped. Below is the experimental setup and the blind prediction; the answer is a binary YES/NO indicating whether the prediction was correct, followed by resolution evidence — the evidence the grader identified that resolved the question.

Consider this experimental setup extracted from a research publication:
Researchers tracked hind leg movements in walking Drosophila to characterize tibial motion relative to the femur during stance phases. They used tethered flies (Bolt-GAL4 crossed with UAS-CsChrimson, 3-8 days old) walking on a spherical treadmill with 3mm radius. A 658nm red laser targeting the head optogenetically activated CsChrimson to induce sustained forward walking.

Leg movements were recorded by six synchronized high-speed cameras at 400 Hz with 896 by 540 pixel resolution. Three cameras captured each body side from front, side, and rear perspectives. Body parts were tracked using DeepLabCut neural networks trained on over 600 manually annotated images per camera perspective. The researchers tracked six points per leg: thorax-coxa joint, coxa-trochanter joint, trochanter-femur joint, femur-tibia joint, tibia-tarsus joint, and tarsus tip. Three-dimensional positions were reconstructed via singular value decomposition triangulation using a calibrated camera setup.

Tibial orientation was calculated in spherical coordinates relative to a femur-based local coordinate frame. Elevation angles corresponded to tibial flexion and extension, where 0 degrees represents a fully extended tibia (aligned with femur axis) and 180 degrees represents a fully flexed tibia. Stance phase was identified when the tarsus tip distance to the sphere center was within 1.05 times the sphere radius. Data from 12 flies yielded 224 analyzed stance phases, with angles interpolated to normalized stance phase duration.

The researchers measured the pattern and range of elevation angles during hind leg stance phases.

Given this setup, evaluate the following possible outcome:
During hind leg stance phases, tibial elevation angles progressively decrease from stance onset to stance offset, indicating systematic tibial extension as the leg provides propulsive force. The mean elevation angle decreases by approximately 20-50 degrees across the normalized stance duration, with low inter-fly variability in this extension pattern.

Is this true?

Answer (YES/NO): NO